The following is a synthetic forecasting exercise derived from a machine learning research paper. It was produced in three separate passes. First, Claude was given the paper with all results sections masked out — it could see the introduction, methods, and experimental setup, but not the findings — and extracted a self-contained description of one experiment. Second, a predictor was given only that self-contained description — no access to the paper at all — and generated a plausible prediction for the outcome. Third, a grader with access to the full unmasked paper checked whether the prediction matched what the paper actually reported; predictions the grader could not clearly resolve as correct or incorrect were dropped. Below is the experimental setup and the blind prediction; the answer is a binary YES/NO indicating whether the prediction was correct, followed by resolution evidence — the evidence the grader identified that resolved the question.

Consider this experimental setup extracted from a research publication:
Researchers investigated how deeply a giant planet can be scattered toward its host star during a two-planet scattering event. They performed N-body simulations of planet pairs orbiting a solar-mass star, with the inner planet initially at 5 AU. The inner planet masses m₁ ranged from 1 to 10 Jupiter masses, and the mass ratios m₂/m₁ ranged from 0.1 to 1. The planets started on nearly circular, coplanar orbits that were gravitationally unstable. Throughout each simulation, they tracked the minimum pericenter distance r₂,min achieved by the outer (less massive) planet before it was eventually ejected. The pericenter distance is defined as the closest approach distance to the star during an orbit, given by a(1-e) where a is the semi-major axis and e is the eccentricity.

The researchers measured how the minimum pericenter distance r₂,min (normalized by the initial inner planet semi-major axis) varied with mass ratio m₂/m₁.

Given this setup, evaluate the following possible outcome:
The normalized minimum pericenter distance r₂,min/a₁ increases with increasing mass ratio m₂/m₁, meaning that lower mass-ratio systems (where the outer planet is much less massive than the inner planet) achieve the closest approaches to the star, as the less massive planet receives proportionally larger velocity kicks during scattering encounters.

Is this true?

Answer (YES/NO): NO